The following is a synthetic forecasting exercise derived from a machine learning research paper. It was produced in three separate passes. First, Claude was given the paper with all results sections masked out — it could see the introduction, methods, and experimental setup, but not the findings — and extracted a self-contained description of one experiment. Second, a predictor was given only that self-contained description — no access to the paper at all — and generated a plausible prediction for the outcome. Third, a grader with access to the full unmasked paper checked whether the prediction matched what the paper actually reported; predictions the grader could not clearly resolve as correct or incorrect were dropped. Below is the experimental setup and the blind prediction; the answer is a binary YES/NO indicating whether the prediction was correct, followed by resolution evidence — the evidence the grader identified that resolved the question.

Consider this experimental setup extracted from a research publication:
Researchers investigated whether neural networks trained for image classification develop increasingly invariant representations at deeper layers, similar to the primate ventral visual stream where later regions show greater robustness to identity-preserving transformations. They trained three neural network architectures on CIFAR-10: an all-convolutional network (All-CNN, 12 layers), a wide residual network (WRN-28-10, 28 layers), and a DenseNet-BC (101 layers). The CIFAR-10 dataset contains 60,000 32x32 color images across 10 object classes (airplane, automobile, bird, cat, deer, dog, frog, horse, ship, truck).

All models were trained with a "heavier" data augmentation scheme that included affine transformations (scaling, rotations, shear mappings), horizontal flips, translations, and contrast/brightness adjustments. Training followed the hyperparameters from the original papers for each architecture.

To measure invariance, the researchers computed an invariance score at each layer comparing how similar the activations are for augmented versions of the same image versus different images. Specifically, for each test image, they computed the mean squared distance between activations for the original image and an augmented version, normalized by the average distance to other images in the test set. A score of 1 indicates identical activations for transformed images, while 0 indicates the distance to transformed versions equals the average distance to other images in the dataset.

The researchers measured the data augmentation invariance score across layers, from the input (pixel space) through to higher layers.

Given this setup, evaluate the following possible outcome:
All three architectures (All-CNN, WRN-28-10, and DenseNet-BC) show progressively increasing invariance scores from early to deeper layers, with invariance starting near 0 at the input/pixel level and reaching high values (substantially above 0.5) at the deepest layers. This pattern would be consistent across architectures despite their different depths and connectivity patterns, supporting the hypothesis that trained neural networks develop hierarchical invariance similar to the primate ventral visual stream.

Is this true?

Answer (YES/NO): NO